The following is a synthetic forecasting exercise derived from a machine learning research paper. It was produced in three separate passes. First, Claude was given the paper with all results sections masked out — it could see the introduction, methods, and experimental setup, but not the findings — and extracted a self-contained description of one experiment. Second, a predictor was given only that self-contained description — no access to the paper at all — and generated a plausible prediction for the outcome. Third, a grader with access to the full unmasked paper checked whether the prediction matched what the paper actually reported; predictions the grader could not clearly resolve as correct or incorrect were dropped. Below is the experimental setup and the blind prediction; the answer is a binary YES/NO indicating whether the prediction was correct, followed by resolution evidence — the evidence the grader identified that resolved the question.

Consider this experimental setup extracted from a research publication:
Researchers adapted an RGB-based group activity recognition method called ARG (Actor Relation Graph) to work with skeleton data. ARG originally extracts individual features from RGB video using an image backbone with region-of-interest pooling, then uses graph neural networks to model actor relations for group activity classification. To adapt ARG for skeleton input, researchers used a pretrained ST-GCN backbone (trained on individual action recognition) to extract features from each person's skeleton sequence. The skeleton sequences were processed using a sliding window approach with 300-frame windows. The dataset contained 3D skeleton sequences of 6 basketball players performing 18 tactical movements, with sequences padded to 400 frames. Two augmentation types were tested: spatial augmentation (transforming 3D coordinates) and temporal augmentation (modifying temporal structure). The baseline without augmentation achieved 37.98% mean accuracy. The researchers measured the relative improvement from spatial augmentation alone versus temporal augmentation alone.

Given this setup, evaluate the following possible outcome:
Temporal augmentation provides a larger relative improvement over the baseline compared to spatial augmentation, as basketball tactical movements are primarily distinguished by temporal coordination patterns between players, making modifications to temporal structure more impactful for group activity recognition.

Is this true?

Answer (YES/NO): NO